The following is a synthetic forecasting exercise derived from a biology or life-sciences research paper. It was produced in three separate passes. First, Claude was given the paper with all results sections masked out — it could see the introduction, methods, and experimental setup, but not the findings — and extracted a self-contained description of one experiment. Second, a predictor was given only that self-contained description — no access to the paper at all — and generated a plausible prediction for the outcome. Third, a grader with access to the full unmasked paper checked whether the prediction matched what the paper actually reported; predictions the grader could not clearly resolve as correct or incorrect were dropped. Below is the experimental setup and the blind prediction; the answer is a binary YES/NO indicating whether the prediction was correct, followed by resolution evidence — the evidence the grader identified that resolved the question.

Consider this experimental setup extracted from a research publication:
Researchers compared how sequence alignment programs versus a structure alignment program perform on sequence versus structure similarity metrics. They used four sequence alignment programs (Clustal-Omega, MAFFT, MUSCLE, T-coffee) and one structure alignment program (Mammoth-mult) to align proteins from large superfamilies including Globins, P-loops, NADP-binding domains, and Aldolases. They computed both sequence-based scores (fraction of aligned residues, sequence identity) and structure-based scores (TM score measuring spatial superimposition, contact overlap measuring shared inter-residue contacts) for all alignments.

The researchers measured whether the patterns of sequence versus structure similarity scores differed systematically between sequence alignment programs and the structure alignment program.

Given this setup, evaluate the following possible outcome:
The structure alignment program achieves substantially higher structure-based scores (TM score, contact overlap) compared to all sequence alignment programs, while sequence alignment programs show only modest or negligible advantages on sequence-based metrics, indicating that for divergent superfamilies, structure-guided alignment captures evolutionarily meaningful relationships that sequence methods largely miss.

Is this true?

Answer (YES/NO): NO